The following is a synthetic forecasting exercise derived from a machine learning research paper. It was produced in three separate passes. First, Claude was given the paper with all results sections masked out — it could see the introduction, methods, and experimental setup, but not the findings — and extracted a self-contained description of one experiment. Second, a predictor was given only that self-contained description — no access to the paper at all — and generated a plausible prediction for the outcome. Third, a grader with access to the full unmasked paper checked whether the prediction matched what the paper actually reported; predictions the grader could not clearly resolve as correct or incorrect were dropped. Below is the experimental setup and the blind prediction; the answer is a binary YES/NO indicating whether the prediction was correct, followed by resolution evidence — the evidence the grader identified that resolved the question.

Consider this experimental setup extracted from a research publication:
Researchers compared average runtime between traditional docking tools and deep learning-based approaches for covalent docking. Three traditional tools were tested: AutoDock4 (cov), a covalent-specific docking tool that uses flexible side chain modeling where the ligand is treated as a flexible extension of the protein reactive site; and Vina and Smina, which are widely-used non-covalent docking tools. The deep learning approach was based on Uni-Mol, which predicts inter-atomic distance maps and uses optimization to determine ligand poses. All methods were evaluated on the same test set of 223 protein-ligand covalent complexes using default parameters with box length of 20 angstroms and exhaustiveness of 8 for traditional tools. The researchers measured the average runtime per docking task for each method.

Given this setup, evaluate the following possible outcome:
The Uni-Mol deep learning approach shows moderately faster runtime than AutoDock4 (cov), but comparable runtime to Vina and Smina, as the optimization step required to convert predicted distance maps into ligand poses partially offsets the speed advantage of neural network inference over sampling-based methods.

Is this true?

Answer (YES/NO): NO